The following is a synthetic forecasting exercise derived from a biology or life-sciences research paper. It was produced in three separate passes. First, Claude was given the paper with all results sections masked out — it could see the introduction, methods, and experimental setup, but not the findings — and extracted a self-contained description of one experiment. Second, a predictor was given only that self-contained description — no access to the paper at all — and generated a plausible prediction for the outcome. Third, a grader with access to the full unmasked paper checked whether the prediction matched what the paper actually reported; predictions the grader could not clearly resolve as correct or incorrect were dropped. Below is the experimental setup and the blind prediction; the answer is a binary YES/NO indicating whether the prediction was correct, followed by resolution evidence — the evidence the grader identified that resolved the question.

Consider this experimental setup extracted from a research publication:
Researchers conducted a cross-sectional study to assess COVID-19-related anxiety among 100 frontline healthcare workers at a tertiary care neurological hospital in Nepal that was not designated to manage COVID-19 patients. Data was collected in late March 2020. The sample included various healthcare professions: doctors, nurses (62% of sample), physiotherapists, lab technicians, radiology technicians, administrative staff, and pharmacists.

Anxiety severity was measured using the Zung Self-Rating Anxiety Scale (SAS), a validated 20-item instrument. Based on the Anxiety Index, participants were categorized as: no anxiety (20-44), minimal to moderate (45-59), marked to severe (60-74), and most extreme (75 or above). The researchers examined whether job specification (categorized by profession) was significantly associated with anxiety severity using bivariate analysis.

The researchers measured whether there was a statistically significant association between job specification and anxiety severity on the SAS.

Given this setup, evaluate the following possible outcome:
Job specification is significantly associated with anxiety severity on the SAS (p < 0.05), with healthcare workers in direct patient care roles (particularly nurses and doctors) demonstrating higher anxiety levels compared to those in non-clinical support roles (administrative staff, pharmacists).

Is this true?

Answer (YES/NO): NO